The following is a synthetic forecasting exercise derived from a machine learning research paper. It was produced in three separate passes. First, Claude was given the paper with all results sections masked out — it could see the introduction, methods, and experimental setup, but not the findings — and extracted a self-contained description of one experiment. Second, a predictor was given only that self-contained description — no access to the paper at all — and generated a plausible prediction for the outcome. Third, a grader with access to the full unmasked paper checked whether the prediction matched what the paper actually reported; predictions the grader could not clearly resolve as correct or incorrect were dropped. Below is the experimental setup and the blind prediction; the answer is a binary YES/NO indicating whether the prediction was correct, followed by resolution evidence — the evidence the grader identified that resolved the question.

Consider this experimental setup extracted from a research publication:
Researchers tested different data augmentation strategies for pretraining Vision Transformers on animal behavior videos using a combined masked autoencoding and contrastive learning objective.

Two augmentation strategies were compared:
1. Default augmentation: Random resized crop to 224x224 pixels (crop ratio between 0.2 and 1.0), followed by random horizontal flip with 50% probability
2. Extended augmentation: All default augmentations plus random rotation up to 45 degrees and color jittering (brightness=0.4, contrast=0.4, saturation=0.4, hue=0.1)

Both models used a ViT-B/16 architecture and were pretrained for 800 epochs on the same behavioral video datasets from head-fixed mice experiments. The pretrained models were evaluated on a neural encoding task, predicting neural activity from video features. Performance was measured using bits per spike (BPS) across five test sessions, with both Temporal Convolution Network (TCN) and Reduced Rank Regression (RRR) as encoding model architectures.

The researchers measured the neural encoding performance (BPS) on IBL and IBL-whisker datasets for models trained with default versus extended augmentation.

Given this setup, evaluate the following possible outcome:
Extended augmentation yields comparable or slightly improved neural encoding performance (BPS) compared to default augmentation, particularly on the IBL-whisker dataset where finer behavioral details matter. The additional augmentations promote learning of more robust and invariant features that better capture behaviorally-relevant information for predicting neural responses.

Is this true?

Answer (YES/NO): NO